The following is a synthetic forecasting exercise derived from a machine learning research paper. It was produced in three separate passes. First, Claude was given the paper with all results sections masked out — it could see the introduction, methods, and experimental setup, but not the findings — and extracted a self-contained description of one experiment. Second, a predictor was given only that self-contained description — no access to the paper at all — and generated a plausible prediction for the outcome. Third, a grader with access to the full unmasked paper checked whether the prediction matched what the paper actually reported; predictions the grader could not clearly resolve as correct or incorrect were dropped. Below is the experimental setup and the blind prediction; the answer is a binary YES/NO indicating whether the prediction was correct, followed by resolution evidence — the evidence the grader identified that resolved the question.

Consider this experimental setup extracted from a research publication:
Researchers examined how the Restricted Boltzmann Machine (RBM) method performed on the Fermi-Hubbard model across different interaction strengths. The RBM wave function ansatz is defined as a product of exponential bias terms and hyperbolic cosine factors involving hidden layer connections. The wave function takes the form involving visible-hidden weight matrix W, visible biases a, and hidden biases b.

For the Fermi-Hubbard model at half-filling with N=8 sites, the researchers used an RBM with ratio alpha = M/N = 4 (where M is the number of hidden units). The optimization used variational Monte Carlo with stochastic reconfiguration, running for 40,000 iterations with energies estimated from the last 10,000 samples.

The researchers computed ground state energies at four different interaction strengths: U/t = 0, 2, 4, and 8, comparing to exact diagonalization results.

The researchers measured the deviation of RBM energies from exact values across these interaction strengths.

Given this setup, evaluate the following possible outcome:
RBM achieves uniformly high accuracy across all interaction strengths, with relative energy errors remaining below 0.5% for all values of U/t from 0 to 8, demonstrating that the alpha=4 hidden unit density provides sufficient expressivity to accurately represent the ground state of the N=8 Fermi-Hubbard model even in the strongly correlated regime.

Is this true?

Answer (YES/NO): NO